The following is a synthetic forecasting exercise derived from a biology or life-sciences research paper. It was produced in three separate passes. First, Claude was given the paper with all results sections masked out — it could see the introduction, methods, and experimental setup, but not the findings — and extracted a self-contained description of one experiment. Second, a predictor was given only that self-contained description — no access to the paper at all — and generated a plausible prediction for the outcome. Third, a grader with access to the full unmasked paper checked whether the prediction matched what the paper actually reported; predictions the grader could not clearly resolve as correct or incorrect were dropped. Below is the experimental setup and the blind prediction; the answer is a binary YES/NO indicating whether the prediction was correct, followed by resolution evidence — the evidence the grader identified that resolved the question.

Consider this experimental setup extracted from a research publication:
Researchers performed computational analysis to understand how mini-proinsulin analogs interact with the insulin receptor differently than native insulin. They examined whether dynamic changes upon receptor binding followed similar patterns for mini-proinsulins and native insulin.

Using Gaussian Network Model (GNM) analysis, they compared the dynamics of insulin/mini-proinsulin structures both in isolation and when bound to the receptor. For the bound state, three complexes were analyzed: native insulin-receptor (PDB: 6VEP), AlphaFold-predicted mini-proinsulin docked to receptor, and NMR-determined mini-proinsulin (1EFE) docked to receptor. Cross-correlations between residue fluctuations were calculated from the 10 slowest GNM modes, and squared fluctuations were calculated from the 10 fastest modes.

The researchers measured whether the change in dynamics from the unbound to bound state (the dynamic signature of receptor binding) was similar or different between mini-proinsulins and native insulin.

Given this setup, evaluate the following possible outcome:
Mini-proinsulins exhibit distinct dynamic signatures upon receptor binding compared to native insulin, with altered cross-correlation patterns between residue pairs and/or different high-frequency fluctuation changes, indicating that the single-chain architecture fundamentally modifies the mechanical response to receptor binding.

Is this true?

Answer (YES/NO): YES